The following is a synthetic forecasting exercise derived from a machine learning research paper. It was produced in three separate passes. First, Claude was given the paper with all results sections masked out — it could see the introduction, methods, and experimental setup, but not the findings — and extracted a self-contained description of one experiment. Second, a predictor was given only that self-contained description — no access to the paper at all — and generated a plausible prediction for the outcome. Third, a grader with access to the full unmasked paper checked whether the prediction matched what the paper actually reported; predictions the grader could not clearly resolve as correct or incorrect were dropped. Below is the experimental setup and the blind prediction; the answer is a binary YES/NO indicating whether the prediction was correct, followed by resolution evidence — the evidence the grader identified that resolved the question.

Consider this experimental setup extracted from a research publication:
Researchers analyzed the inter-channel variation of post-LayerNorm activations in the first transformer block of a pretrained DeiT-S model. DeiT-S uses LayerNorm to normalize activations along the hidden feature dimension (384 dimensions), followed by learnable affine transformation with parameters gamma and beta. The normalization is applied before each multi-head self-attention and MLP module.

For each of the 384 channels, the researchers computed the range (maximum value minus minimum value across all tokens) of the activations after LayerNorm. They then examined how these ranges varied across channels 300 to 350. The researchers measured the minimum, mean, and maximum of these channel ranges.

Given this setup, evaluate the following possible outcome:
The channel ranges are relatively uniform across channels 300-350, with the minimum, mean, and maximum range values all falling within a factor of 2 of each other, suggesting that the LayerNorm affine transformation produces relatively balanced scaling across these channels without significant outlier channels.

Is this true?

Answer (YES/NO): NO